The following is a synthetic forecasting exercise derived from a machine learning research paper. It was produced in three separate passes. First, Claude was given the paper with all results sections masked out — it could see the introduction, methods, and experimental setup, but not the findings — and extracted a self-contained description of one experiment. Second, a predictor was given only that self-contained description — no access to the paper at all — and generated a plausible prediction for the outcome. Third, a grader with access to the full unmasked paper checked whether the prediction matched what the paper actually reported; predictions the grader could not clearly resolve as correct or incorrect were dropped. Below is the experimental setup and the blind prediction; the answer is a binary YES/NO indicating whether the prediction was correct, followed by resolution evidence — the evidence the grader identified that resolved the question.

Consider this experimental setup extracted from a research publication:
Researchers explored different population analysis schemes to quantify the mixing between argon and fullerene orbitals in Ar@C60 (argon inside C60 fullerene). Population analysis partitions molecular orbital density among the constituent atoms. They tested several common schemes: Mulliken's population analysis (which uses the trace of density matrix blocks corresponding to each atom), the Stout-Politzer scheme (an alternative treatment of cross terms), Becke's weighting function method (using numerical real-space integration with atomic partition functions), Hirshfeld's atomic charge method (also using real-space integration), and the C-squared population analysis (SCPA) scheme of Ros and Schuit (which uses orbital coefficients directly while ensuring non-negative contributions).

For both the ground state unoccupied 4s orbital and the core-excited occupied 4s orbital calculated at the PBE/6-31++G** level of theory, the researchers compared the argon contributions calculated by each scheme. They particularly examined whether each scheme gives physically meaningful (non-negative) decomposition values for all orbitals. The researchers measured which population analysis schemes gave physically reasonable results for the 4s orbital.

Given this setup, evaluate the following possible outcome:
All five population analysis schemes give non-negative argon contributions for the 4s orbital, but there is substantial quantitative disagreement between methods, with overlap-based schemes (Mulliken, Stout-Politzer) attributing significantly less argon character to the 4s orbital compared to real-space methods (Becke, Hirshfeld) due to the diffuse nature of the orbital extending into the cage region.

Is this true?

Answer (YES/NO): NO